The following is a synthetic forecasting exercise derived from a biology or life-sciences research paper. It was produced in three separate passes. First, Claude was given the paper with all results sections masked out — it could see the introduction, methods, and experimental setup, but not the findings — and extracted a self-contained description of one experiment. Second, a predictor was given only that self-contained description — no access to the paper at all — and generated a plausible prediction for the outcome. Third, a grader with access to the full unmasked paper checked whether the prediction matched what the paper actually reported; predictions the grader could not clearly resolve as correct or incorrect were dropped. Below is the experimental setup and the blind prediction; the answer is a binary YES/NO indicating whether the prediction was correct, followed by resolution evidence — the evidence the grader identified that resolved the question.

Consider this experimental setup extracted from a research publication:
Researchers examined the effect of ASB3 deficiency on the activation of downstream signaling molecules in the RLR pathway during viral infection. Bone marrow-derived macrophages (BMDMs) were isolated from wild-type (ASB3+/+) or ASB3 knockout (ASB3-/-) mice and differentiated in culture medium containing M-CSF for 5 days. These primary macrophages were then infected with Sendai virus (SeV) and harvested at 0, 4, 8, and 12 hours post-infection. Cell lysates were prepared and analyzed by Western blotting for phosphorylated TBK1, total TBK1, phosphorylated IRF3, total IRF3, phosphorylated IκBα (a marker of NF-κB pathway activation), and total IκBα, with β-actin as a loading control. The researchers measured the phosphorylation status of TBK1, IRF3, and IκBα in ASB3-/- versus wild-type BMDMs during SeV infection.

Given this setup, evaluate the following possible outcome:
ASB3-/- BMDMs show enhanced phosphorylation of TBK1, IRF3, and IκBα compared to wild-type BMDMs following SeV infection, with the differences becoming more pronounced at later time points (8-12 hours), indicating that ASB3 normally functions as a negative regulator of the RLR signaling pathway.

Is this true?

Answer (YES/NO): YES